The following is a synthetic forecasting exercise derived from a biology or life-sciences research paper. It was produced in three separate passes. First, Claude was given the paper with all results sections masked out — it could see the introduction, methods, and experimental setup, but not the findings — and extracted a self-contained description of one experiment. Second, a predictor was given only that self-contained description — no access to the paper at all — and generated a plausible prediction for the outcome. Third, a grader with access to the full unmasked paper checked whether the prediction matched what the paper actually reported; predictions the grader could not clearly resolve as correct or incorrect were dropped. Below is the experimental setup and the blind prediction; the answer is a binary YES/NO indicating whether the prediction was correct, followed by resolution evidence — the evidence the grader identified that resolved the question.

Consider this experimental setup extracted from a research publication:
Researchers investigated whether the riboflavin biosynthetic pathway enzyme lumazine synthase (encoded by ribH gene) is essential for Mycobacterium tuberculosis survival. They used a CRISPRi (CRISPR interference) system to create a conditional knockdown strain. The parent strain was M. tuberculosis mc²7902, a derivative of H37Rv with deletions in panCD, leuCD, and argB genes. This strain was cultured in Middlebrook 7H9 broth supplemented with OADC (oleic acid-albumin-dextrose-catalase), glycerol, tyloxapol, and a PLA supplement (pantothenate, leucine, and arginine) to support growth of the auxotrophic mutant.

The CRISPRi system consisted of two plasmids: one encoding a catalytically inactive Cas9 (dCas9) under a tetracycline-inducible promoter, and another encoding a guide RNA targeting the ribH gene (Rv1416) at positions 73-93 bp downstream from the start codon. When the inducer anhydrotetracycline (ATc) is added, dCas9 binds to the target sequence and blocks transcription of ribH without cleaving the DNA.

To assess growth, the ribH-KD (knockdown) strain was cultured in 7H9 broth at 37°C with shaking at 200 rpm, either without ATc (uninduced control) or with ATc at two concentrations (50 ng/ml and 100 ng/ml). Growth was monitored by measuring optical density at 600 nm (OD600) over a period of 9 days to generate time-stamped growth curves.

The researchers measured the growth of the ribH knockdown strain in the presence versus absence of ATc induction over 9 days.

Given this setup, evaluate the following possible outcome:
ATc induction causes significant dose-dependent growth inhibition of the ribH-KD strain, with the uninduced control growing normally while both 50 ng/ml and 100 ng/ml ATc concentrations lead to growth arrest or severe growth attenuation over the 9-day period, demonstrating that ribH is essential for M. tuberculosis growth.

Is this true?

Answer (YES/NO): YES